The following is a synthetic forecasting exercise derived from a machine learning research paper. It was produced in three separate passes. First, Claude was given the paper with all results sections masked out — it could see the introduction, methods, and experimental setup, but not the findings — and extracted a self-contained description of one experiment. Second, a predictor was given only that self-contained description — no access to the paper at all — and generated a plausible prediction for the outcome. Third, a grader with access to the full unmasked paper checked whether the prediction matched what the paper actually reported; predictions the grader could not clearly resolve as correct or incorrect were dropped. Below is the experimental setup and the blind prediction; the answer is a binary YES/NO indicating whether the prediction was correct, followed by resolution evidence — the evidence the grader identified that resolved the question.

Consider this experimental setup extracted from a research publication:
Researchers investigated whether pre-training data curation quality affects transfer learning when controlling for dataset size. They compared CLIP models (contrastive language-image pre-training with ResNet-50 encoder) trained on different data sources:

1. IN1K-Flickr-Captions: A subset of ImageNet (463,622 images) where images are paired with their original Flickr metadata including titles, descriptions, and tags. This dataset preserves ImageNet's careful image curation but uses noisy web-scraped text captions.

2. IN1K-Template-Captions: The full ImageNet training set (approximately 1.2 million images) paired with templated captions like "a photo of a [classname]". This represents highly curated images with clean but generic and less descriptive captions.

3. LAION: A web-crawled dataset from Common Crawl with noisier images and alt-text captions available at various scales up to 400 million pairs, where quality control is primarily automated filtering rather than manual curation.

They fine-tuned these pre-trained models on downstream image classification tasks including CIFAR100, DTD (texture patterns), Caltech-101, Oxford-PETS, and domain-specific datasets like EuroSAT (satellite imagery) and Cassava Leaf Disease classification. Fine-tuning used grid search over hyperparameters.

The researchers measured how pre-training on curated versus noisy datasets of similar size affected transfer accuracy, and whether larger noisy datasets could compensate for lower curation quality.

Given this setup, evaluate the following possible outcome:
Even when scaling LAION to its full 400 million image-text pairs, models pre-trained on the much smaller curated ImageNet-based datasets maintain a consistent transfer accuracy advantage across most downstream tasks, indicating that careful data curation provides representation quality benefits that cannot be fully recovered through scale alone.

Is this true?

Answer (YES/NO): NO